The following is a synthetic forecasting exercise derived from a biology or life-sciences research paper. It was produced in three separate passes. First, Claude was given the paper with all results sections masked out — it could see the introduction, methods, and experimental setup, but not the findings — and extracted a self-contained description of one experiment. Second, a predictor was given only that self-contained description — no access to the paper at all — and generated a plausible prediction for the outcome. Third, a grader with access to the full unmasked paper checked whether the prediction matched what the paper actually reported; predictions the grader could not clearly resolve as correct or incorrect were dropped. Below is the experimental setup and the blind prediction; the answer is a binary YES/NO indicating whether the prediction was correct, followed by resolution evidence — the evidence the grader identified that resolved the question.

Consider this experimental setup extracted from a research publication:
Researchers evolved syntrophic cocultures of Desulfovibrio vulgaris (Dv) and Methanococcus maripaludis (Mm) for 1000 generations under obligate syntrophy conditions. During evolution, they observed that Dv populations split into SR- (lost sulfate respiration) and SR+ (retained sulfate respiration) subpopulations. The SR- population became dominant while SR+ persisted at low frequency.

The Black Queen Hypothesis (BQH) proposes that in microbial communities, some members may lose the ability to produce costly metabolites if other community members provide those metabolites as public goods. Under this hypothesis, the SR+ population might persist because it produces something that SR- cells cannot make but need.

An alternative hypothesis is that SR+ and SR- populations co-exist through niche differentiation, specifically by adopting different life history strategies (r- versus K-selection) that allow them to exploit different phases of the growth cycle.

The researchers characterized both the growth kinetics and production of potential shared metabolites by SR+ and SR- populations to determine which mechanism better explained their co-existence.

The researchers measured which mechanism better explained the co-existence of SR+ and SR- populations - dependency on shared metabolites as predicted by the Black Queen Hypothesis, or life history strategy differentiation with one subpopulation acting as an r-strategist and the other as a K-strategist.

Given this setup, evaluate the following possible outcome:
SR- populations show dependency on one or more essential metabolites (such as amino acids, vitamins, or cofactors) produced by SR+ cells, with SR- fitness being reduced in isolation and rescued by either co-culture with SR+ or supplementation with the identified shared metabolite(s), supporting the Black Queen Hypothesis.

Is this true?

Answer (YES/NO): NO